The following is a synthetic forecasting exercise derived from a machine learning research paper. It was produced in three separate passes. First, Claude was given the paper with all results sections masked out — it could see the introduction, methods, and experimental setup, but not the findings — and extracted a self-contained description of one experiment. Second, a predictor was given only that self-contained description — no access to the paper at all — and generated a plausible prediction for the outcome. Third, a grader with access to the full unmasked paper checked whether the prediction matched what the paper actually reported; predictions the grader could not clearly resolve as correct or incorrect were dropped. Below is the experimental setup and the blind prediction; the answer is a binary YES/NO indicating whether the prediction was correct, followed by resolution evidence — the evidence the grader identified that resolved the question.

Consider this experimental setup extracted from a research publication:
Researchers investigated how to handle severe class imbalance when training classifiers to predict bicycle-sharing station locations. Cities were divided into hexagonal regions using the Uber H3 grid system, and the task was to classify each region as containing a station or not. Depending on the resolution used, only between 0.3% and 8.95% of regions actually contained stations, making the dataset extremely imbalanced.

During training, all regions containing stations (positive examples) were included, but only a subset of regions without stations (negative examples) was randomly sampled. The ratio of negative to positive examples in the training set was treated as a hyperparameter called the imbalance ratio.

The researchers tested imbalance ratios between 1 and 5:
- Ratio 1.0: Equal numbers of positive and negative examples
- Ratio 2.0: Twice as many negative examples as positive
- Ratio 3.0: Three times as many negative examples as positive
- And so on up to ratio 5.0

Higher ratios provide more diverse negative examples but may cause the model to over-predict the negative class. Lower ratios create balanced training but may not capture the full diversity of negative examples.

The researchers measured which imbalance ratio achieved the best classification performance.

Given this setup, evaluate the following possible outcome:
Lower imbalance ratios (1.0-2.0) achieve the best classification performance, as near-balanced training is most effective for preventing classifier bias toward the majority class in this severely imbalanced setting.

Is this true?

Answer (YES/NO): YES